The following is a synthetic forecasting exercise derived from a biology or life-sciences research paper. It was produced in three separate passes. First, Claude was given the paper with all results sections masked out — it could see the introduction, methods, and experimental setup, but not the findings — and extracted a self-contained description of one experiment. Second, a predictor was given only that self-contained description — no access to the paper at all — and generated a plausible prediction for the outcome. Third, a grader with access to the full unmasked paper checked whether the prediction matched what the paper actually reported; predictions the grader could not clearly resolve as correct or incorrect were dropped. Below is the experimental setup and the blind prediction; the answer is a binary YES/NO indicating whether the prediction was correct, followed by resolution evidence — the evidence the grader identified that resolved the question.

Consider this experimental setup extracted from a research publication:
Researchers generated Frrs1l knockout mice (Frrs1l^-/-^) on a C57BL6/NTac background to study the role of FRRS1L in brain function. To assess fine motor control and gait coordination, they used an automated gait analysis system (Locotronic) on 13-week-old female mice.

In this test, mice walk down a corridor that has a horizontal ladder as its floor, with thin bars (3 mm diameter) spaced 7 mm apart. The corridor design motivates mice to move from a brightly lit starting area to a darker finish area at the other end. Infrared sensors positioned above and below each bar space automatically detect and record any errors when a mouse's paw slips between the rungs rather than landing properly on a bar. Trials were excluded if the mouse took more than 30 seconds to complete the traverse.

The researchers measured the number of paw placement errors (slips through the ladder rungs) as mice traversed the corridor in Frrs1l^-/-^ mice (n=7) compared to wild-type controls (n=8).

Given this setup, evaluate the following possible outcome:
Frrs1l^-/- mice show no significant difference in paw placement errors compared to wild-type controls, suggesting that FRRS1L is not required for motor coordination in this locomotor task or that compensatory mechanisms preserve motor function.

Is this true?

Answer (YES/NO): NO